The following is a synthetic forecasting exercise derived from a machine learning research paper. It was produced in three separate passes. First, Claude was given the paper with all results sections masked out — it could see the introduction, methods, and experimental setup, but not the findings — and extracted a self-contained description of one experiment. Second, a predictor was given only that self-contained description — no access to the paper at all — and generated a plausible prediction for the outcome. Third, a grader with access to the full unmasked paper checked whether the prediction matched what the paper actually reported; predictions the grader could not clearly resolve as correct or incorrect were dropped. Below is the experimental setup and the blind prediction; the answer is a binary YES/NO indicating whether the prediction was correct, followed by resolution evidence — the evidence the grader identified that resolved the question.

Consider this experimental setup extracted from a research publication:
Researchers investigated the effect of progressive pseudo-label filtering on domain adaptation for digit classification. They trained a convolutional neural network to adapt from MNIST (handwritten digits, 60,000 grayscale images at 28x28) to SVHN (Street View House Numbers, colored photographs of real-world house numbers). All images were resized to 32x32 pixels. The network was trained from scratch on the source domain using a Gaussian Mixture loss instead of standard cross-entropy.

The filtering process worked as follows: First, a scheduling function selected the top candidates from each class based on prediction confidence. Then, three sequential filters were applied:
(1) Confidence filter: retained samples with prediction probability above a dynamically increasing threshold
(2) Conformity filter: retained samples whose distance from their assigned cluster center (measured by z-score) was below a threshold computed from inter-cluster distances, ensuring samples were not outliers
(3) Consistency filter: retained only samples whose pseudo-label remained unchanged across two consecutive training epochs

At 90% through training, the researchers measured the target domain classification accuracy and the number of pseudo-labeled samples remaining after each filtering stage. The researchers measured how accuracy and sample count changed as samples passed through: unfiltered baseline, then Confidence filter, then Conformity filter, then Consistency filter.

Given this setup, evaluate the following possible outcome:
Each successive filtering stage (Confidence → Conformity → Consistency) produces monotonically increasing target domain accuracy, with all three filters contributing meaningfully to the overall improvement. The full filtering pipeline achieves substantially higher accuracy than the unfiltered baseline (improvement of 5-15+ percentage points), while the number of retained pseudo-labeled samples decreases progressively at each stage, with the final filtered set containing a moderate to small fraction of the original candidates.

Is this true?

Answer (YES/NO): YES